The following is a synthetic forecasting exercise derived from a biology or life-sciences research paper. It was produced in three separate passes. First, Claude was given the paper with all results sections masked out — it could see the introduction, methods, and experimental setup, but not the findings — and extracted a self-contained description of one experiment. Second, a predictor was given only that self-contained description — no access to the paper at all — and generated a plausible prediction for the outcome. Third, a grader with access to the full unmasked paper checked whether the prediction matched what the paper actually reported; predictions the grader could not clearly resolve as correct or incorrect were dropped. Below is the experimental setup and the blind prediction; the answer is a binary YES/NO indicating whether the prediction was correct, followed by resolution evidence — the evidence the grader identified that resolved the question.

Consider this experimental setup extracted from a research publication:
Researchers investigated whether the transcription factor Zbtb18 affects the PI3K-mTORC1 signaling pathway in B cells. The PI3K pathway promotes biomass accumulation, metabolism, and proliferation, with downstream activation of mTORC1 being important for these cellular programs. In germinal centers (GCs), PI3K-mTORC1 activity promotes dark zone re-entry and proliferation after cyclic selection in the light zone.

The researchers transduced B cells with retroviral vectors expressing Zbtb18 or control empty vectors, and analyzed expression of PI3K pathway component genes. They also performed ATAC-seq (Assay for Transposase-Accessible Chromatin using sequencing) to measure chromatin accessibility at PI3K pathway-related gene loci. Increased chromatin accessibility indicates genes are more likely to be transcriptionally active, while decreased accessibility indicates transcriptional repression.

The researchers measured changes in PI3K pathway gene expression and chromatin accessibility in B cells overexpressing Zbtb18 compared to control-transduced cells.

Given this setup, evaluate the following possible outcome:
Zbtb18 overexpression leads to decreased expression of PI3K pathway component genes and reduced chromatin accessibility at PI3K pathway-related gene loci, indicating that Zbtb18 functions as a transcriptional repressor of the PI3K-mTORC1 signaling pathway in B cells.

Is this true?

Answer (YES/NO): YES